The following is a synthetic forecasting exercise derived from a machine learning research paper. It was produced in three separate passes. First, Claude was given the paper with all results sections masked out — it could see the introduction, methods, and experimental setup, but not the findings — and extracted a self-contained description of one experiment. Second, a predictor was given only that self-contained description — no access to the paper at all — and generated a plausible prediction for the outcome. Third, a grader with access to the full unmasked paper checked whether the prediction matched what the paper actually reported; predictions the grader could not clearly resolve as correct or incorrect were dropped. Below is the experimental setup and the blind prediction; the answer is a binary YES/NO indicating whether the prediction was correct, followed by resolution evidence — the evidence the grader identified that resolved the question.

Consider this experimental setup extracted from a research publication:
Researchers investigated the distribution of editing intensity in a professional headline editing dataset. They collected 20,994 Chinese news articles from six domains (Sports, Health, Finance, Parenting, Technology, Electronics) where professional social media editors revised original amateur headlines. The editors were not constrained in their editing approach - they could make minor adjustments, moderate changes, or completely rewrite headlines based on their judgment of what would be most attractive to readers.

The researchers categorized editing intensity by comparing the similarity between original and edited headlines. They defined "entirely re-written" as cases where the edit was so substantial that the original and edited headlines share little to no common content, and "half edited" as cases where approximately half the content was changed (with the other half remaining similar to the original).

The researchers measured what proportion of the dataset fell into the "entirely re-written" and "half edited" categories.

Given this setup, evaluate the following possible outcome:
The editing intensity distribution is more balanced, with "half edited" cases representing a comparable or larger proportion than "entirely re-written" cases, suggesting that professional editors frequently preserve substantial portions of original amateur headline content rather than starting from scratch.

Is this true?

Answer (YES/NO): YES